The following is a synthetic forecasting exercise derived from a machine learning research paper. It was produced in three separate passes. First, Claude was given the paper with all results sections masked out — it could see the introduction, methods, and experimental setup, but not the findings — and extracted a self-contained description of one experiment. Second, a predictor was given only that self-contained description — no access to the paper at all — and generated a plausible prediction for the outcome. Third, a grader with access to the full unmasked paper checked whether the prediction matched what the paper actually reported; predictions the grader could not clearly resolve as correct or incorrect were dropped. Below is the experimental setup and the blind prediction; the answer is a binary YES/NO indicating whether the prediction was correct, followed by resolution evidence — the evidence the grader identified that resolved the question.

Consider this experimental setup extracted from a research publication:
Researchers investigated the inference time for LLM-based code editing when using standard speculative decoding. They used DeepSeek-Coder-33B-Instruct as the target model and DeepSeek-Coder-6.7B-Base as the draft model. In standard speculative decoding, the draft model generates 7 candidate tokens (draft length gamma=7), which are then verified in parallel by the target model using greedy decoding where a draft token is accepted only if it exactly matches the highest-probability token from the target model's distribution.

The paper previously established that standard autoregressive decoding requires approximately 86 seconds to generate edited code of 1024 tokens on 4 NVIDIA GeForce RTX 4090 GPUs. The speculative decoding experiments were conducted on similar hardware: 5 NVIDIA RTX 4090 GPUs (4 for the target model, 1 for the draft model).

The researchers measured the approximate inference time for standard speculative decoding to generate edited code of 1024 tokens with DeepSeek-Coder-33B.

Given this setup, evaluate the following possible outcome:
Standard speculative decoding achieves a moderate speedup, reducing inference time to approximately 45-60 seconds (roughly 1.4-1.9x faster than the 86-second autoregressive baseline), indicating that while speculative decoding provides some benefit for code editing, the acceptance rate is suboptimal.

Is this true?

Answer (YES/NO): NO